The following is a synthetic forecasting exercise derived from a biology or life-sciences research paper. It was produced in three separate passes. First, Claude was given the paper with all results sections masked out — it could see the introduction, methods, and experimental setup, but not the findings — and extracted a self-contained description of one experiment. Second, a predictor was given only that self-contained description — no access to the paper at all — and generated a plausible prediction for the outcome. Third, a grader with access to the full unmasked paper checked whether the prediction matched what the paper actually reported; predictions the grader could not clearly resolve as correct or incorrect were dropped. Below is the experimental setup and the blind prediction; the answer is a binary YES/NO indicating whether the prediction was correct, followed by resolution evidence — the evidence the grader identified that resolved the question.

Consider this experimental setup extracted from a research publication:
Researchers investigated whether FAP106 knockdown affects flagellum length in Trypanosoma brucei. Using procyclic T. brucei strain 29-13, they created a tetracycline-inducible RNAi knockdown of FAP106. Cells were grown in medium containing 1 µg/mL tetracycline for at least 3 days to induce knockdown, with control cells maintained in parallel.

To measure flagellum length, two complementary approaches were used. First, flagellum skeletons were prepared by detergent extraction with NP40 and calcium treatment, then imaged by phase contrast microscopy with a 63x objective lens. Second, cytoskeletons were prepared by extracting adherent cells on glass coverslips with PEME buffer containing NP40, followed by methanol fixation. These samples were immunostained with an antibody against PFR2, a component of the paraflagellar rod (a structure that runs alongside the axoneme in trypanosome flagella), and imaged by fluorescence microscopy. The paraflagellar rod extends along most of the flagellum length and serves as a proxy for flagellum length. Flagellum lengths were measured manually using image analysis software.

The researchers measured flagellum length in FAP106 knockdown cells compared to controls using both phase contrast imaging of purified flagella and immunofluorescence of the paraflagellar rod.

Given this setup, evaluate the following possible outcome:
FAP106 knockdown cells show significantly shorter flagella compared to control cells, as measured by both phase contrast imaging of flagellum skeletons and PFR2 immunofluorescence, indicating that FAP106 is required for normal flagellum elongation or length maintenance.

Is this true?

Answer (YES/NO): YES